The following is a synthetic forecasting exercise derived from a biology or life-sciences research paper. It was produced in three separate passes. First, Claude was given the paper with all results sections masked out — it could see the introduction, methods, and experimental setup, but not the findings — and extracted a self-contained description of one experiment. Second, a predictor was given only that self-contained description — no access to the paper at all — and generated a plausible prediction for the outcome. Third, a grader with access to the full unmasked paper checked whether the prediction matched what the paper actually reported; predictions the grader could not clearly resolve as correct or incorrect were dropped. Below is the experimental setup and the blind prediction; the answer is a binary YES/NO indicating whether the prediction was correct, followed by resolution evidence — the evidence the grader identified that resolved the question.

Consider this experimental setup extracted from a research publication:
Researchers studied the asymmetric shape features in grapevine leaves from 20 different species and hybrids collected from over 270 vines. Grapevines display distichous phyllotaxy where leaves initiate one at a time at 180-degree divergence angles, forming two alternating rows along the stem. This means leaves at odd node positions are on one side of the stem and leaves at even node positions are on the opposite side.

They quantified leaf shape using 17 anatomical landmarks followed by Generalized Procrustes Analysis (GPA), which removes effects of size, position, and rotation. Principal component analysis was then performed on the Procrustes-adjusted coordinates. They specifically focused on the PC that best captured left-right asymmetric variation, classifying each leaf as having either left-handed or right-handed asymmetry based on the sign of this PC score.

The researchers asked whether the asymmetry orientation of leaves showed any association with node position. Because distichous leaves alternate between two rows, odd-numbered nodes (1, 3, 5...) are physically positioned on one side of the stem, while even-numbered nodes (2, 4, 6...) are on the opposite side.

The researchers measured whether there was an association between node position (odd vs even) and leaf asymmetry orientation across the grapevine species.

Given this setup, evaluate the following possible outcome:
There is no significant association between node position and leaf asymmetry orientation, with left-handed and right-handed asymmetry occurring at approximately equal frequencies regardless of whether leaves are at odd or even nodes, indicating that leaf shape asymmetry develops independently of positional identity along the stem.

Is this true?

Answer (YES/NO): NO